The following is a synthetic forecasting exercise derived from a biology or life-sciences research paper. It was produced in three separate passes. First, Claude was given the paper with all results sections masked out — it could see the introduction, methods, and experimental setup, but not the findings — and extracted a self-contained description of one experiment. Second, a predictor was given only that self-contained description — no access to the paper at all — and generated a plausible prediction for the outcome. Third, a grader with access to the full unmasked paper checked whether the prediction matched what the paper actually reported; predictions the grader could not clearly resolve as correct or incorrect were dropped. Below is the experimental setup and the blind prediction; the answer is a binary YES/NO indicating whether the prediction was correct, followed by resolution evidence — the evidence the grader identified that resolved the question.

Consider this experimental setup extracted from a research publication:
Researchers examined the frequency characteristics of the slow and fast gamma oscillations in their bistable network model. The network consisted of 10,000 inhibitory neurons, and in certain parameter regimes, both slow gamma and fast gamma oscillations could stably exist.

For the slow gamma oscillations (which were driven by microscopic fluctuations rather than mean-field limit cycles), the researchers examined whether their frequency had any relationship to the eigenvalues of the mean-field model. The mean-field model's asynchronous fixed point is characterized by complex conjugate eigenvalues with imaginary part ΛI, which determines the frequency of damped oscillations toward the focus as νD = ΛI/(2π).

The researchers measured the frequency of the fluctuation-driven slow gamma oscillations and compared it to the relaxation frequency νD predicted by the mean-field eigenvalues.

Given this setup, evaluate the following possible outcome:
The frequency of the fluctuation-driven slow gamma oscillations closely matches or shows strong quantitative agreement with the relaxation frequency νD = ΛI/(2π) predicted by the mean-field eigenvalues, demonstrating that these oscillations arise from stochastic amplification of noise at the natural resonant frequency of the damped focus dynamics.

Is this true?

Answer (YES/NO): YES